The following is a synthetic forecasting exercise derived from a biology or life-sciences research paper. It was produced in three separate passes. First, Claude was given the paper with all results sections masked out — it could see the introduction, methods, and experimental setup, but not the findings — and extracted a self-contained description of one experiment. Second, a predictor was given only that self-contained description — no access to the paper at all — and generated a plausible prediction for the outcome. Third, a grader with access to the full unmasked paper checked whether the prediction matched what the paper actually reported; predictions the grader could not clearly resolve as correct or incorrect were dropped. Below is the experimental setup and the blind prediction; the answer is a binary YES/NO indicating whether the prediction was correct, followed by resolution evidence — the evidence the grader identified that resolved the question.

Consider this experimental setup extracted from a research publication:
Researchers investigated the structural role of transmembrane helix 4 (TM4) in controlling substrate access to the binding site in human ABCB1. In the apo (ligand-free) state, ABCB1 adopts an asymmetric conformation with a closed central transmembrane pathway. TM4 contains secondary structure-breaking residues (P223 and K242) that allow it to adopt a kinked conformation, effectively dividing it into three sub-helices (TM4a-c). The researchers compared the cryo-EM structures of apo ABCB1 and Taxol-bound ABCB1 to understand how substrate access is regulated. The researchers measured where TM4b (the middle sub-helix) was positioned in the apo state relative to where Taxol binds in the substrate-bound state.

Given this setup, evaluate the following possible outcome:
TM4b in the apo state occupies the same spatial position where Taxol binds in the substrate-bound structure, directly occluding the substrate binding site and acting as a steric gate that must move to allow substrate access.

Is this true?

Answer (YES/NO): YES